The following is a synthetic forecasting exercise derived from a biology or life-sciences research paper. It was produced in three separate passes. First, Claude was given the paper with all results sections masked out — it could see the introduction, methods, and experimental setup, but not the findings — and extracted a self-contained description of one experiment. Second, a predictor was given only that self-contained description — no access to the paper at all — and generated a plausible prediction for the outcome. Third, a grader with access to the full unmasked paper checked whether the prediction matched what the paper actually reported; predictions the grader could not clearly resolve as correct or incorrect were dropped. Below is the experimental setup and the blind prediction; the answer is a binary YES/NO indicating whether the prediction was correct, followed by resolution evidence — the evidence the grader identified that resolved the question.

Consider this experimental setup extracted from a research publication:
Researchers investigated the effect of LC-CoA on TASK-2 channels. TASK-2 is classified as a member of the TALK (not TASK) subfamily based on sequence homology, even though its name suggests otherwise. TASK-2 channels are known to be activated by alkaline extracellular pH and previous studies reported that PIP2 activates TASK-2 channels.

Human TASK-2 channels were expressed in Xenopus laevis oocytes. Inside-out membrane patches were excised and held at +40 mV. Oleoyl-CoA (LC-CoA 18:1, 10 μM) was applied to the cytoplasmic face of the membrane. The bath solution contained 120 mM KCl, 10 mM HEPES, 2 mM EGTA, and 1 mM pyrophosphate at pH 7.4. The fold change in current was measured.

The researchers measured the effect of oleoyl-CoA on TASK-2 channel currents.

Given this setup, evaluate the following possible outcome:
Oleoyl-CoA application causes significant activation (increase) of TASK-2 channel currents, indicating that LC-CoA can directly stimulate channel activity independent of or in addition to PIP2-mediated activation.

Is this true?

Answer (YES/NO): NO